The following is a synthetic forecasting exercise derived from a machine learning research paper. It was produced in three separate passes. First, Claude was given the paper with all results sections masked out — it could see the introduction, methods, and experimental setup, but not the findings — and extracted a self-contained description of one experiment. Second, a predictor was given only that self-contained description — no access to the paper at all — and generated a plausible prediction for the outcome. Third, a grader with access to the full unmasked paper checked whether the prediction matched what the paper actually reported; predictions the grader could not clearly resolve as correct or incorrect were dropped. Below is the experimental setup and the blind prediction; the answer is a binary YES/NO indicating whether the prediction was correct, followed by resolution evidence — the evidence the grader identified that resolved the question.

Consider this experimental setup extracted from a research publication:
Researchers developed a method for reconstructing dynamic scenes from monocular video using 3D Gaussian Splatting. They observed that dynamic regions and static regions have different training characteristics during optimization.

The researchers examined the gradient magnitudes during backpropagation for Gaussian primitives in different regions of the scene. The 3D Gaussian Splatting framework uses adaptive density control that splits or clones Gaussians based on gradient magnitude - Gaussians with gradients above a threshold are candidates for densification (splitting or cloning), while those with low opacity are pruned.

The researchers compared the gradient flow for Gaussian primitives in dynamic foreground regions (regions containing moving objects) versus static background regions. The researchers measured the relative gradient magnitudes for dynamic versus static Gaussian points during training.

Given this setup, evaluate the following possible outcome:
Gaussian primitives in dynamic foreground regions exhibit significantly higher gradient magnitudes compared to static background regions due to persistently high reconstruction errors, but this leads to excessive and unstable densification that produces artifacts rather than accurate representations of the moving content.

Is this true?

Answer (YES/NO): NO